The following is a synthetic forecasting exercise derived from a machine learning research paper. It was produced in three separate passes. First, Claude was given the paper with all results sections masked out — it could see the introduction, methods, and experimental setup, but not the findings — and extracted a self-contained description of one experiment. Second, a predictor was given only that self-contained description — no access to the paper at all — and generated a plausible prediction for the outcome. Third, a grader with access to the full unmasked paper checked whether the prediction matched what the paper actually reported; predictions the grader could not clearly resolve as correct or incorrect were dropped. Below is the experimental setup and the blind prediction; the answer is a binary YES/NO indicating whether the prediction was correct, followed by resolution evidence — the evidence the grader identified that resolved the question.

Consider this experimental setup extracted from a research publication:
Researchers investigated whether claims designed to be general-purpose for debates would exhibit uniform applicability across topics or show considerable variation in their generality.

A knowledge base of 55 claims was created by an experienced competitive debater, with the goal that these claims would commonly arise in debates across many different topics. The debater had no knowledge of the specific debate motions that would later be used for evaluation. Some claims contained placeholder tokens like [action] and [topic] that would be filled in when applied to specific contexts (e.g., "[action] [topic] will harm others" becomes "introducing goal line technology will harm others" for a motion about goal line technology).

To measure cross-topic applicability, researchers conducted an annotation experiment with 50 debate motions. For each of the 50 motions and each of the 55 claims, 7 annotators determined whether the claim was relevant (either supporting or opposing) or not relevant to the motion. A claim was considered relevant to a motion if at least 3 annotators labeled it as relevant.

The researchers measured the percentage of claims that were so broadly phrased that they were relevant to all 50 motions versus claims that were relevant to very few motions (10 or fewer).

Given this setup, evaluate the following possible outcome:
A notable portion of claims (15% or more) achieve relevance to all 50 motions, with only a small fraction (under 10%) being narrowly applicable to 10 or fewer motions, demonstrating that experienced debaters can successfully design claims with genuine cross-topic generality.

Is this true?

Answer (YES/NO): NO